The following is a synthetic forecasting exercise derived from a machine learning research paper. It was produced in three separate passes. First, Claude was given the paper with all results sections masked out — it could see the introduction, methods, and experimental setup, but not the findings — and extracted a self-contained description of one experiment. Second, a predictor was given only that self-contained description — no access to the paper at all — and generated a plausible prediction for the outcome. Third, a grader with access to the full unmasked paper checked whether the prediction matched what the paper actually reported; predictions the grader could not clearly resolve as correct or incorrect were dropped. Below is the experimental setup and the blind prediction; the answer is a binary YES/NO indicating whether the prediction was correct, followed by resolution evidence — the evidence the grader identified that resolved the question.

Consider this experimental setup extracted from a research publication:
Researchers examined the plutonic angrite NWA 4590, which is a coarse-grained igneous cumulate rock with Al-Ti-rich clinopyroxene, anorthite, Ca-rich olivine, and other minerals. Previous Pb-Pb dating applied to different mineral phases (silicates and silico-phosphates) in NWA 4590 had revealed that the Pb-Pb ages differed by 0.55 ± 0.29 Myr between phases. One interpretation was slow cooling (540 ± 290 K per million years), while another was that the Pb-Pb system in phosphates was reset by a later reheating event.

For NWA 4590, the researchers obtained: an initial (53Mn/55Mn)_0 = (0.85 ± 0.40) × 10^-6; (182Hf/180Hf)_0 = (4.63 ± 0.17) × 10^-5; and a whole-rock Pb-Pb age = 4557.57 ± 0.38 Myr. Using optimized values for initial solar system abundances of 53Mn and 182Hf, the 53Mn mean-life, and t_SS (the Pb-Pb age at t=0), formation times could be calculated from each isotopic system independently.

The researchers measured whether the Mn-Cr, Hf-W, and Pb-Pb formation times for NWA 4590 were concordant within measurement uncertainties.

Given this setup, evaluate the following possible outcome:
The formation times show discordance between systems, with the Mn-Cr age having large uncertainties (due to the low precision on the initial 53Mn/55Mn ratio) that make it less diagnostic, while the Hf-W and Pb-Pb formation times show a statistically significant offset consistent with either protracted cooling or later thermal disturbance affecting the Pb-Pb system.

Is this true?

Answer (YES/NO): NO